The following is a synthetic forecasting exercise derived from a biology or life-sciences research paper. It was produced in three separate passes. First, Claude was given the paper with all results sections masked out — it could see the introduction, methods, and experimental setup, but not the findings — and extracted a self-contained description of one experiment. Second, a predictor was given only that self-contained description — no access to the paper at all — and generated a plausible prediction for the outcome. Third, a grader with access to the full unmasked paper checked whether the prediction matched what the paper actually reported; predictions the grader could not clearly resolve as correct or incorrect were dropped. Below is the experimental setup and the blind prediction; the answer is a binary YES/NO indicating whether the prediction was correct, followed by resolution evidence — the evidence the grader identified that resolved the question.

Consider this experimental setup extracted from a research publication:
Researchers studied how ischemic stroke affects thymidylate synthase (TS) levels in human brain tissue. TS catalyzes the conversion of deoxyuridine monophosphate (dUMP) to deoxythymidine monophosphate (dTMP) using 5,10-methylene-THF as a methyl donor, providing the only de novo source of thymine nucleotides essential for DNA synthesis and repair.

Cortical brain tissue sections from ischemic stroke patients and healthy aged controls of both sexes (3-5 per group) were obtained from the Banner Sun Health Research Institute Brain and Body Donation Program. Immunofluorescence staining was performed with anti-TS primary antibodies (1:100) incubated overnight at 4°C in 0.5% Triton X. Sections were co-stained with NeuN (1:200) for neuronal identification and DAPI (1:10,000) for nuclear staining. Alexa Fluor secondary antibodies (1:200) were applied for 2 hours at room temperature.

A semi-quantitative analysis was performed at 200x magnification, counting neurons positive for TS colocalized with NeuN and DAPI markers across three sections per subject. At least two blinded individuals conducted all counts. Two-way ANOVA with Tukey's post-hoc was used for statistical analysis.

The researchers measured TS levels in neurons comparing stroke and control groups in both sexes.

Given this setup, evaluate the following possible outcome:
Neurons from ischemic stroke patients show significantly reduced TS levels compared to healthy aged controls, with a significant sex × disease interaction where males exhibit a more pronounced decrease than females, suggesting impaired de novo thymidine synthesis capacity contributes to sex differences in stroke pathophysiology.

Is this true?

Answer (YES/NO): NO